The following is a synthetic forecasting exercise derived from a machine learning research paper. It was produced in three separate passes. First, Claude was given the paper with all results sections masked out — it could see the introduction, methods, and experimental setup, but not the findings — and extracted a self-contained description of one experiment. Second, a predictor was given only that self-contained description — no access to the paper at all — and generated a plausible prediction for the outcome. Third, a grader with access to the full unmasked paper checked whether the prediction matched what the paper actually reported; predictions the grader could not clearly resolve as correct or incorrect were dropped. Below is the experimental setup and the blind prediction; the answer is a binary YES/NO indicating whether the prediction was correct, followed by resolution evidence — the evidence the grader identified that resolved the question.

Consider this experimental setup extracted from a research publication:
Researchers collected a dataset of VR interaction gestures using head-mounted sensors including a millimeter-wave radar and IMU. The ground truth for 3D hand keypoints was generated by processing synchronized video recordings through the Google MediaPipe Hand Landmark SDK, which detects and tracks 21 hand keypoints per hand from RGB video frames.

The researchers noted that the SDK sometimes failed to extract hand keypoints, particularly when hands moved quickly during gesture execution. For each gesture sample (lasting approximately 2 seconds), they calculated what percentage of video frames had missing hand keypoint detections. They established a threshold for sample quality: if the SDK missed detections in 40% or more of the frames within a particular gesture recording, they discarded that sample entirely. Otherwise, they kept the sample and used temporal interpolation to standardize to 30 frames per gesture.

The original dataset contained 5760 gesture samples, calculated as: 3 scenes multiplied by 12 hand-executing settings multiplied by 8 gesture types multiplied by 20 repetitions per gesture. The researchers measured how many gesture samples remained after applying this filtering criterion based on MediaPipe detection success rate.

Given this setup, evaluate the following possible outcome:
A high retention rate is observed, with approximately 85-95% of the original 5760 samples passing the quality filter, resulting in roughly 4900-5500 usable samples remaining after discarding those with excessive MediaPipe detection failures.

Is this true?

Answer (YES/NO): YES